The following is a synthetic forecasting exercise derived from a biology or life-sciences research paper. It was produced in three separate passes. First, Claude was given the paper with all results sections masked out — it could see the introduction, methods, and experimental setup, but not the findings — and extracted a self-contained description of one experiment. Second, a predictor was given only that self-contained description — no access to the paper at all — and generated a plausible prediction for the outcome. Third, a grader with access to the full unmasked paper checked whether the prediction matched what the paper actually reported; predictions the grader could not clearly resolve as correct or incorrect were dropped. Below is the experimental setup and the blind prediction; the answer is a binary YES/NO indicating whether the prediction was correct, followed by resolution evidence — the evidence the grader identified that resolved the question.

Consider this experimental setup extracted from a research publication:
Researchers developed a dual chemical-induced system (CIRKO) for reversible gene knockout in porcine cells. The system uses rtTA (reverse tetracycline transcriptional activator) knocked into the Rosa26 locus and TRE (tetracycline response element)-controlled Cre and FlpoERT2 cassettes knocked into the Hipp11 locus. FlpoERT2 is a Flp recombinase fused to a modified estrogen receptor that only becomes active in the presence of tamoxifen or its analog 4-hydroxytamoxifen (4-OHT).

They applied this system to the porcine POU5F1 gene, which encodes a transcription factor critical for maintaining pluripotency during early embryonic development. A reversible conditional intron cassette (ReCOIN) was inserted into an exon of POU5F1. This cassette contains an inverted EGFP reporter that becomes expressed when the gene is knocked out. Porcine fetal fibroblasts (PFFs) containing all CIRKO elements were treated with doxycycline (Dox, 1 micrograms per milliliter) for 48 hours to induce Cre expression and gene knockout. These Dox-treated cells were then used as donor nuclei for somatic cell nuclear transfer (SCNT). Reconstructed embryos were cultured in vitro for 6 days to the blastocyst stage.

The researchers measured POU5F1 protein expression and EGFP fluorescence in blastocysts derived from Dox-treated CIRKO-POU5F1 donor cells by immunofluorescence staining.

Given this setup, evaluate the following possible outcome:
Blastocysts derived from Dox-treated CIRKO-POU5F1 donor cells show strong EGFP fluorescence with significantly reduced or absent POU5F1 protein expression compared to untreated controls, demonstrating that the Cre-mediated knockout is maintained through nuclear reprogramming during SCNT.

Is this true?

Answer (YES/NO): YES